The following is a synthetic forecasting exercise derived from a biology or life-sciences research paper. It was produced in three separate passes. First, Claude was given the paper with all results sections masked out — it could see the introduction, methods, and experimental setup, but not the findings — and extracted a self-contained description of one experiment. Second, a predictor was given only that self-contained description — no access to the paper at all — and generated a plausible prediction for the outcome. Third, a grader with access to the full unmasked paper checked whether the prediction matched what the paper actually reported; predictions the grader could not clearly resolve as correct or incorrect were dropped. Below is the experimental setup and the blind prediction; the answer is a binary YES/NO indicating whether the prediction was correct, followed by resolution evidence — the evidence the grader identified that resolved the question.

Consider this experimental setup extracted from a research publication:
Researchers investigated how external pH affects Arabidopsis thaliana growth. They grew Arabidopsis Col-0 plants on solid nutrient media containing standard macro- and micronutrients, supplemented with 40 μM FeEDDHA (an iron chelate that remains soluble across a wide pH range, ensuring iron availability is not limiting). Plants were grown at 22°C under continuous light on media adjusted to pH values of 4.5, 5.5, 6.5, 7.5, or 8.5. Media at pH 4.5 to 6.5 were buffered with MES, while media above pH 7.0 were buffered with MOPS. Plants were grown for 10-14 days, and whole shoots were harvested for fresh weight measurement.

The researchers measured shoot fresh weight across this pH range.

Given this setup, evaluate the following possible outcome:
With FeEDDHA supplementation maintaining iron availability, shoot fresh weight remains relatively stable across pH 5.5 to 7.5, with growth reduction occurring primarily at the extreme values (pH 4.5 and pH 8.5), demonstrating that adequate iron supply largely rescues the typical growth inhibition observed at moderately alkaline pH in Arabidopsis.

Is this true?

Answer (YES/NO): NO